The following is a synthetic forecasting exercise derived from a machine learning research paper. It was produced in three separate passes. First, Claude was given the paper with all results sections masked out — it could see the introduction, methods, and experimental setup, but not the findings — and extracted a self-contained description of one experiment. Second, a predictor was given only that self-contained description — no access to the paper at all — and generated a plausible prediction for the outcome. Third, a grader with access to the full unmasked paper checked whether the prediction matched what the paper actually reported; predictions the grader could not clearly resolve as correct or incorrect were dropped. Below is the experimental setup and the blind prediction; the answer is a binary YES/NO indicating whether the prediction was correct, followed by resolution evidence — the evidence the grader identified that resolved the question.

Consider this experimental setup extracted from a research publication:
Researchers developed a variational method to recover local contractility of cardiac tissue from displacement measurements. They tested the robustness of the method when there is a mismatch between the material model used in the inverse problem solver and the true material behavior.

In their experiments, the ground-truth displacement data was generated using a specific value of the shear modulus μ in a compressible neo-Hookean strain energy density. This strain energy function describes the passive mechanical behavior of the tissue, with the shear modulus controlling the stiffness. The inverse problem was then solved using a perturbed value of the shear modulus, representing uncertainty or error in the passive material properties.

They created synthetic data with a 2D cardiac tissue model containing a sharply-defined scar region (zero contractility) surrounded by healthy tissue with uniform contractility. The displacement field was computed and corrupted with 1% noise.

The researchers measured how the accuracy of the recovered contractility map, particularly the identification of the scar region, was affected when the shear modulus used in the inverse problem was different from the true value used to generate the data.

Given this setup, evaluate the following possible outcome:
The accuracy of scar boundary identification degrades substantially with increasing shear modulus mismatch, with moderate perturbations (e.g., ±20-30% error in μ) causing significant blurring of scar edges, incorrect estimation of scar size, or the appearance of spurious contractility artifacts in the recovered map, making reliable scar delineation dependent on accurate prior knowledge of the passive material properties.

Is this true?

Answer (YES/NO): NO